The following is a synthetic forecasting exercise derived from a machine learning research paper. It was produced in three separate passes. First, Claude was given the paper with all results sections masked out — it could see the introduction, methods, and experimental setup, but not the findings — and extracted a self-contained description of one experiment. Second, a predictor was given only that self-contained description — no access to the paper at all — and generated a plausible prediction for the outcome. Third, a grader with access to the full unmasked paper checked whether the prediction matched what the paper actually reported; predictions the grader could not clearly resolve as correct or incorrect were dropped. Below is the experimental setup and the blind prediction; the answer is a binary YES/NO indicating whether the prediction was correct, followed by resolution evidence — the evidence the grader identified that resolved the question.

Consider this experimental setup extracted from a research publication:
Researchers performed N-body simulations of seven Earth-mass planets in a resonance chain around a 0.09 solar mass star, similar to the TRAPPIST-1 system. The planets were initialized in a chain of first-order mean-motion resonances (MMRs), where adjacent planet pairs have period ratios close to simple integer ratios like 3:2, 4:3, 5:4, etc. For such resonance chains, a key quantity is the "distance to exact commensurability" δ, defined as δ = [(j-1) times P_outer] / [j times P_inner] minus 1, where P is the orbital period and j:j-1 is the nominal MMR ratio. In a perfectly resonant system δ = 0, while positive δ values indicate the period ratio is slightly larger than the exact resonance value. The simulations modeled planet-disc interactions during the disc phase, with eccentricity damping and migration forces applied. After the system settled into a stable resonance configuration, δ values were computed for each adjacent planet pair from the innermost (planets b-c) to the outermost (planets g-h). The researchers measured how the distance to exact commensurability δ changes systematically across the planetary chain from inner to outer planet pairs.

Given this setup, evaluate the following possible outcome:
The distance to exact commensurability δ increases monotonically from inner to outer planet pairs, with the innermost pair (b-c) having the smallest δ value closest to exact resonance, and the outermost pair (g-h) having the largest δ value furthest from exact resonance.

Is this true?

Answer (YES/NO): YES